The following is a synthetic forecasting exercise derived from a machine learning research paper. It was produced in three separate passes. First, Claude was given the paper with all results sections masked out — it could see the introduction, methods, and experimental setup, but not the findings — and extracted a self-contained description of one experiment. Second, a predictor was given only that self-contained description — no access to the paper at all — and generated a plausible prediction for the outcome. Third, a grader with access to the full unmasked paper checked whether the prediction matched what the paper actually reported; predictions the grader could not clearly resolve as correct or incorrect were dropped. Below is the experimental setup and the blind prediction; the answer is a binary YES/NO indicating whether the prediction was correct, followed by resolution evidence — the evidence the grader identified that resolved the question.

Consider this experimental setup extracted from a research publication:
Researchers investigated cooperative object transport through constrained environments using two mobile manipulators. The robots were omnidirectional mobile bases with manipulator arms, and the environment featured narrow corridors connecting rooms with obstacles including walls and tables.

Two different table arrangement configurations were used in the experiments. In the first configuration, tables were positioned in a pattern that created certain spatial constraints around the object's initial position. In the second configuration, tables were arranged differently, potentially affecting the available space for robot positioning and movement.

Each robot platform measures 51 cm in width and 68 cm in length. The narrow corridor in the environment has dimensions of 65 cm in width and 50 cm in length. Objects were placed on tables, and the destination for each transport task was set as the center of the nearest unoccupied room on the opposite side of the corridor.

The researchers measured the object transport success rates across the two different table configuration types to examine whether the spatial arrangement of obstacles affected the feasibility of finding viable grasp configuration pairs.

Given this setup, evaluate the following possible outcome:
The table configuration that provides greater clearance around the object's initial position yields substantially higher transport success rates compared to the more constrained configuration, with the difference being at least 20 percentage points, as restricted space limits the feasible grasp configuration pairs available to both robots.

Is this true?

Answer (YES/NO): YES